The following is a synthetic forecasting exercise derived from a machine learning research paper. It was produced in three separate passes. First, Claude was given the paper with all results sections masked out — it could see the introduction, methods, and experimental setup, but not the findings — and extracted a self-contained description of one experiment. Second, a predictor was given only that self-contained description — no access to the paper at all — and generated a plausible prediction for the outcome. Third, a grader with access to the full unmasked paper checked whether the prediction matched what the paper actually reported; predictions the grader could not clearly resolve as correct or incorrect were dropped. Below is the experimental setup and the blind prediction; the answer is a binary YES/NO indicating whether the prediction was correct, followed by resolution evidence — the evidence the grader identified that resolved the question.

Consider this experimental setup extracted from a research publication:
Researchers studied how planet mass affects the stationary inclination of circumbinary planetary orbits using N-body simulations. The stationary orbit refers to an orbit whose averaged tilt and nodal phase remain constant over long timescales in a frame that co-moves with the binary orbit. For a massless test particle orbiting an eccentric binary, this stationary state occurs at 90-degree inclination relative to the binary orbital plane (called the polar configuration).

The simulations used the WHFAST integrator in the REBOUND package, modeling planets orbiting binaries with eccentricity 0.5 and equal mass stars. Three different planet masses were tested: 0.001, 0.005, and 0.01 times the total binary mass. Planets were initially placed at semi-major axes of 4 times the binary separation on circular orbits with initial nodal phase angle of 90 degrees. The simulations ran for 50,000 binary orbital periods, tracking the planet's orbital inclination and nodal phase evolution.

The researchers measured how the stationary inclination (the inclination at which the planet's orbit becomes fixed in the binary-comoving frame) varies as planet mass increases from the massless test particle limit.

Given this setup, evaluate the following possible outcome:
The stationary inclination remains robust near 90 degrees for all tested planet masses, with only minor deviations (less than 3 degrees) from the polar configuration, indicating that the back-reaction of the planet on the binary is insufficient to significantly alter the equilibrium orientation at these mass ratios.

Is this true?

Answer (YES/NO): NO